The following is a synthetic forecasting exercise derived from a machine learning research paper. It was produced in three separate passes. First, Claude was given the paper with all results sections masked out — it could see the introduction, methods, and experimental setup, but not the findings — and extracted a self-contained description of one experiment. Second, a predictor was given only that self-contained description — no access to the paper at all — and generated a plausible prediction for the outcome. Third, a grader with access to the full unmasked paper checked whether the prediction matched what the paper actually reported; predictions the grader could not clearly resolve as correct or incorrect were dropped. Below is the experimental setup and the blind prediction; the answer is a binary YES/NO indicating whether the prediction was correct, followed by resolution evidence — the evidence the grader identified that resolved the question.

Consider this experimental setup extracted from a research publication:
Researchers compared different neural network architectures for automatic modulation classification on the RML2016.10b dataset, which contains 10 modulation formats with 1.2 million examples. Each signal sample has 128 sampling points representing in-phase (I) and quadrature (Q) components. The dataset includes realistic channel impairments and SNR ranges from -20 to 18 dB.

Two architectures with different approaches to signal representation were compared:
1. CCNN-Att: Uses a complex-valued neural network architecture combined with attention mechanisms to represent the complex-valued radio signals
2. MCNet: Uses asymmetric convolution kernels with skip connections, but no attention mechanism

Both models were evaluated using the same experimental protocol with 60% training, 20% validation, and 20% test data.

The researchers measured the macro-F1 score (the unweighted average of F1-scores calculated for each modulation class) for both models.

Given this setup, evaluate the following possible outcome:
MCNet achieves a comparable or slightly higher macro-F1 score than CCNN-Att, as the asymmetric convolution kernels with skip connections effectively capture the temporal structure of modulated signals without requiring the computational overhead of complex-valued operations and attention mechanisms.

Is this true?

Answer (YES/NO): NO